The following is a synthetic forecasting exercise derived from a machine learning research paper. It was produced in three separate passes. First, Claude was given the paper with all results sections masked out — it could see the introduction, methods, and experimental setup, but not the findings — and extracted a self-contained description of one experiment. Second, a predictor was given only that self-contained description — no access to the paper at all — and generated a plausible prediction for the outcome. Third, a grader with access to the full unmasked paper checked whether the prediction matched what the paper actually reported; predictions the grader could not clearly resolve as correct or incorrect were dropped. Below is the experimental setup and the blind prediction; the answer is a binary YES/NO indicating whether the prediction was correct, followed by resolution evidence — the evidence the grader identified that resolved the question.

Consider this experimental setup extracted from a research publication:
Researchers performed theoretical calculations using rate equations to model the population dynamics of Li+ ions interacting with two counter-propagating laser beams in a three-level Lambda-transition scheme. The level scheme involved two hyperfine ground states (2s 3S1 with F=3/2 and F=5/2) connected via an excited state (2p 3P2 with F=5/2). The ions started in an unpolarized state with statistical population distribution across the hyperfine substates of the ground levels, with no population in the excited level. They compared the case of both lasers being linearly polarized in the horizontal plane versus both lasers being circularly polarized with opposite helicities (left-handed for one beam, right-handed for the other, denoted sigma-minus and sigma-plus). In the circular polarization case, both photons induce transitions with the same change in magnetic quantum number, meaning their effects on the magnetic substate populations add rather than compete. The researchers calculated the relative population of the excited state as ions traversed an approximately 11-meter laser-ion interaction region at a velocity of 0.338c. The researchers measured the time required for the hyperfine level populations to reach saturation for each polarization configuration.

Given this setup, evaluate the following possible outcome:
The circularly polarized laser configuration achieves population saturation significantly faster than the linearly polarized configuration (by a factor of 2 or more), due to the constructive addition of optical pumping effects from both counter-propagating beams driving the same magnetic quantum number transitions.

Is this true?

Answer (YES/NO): NO